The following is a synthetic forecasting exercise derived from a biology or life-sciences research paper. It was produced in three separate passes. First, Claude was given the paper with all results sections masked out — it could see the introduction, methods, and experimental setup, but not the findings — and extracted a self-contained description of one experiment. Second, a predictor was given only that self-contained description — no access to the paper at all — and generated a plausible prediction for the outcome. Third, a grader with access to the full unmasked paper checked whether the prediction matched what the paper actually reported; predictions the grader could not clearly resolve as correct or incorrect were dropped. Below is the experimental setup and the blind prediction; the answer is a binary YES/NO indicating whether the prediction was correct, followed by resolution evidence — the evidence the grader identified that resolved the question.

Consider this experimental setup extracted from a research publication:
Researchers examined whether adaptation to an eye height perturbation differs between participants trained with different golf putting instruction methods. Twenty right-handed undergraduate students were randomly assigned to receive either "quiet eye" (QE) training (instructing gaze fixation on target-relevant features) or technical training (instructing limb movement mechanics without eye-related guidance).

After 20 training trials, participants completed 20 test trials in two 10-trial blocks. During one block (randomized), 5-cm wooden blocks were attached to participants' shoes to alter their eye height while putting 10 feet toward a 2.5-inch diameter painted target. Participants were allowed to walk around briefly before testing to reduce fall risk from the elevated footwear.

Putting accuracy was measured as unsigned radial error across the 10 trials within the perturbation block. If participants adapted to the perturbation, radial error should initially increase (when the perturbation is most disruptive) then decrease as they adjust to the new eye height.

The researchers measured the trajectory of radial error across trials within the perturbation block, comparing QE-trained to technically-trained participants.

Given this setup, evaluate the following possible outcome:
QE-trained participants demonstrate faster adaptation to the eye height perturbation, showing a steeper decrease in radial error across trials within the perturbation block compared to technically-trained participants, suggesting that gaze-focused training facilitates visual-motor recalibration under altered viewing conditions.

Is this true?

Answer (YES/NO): NO